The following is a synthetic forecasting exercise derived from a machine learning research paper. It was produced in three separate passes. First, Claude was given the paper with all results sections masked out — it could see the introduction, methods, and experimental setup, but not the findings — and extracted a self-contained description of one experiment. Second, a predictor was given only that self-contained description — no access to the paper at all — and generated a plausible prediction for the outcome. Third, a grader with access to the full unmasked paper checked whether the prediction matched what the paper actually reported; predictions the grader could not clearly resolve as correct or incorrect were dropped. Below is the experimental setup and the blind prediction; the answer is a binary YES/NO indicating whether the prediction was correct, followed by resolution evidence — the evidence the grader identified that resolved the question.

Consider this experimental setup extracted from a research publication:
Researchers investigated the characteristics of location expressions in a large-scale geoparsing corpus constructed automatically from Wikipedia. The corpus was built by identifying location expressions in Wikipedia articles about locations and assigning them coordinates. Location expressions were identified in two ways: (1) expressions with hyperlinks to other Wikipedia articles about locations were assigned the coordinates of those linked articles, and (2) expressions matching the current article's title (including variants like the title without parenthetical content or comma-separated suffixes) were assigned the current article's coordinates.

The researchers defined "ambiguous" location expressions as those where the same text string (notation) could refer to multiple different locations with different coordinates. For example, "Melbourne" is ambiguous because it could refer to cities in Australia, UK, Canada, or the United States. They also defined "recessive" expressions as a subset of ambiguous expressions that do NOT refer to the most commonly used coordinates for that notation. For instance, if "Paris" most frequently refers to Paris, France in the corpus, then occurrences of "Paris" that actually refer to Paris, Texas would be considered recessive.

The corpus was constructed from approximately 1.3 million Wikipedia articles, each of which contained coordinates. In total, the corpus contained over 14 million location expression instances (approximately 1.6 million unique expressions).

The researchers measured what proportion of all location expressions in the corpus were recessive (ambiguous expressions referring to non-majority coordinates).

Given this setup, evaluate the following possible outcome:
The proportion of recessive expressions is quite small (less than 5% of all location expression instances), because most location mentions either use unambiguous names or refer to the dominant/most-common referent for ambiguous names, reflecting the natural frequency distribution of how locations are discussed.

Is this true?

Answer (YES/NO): NO